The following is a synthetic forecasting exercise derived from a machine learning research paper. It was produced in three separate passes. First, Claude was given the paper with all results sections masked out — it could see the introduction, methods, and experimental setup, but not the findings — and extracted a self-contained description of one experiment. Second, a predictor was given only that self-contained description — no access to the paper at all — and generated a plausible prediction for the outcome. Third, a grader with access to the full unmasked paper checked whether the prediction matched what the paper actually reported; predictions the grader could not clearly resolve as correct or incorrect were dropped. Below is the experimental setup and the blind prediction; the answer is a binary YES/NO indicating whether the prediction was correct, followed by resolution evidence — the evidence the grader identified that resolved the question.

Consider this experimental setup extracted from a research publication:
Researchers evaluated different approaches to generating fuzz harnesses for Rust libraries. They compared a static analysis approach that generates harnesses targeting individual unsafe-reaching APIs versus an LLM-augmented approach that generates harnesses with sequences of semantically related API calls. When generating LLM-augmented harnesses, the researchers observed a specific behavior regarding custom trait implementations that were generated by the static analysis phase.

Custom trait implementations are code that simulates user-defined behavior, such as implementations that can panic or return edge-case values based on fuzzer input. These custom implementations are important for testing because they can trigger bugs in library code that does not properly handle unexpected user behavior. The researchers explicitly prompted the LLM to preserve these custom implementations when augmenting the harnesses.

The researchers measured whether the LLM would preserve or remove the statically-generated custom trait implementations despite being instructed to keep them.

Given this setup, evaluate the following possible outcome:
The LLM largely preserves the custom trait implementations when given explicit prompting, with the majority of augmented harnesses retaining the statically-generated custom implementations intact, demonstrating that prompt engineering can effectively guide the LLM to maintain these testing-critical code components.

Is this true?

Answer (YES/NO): NO